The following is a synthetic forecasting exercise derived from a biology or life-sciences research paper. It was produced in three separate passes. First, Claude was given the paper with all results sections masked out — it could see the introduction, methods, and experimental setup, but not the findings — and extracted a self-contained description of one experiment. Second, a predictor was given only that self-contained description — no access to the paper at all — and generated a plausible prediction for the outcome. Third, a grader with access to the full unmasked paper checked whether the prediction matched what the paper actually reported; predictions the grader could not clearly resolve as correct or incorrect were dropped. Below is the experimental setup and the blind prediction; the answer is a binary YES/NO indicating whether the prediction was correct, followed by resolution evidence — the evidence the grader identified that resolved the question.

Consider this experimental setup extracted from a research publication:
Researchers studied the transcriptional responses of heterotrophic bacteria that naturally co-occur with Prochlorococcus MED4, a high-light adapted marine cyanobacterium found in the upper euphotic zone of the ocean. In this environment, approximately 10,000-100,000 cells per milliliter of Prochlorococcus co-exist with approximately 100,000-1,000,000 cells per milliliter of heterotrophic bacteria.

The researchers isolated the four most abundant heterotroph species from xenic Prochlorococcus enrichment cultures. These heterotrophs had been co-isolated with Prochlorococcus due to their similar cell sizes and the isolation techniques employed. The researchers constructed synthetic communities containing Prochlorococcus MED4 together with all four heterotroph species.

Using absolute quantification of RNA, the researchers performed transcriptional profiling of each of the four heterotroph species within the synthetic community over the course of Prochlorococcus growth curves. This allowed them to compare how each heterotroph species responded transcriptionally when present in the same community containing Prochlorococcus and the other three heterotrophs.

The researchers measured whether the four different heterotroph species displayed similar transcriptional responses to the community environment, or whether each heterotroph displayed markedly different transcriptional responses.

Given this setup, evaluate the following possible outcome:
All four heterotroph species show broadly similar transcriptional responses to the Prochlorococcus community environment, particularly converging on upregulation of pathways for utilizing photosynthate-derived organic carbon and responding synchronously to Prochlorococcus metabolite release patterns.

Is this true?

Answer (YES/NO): NO